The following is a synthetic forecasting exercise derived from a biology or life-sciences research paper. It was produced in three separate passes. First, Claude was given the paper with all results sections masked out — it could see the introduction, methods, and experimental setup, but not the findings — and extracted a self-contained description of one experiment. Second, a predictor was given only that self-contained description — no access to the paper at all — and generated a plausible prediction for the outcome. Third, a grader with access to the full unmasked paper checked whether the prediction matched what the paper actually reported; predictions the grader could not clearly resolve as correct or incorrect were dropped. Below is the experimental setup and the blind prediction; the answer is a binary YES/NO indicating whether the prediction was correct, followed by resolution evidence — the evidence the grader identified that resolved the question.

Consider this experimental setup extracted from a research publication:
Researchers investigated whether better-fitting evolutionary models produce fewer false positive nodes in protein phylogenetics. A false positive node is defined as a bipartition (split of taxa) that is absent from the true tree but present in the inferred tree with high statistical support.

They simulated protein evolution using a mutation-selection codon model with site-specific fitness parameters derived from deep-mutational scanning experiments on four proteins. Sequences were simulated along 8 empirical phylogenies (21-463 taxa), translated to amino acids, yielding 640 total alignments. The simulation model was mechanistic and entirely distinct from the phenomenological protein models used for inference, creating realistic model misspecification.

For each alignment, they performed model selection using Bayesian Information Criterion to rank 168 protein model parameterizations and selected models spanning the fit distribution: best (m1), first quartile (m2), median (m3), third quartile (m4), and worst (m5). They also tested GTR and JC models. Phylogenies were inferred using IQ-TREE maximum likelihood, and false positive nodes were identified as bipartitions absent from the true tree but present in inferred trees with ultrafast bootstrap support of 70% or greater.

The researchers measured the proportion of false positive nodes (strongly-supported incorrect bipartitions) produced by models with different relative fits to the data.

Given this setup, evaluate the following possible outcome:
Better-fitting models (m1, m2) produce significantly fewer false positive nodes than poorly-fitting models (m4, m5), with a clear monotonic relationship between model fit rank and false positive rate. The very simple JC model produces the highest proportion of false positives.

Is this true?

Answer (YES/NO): NO